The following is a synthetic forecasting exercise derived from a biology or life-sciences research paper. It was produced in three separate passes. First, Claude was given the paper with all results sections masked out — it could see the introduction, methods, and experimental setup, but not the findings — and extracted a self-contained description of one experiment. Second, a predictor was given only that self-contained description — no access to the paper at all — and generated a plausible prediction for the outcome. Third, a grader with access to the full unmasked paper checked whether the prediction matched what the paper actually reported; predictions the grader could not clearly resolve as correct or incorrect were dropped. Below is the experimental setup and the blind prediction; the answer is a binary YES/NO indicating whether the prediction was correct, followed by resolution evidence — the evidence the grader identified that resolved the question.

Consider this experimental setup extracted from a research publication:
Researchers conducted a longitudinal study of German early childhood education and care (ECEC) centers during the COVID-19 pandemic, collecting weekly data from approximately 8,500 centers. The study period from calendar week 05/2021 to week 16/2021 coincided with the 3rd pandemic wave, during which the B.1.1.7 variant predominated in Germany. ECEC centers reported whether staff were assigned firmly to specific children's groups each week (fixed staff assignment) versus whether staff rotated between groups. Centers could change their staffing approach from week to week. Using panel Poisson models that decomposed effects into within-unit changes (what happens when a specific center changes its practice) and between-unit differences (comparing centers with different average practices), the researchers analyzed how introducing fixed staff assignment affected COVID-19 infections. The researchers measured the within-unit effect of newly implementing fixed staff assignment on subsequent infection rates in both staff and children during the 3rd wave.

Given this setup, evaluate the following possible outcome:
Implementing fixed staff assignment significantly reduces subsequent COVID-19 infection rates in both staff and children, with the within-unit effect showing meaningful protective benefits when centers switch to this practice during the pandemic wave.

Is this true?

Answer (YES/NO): YES